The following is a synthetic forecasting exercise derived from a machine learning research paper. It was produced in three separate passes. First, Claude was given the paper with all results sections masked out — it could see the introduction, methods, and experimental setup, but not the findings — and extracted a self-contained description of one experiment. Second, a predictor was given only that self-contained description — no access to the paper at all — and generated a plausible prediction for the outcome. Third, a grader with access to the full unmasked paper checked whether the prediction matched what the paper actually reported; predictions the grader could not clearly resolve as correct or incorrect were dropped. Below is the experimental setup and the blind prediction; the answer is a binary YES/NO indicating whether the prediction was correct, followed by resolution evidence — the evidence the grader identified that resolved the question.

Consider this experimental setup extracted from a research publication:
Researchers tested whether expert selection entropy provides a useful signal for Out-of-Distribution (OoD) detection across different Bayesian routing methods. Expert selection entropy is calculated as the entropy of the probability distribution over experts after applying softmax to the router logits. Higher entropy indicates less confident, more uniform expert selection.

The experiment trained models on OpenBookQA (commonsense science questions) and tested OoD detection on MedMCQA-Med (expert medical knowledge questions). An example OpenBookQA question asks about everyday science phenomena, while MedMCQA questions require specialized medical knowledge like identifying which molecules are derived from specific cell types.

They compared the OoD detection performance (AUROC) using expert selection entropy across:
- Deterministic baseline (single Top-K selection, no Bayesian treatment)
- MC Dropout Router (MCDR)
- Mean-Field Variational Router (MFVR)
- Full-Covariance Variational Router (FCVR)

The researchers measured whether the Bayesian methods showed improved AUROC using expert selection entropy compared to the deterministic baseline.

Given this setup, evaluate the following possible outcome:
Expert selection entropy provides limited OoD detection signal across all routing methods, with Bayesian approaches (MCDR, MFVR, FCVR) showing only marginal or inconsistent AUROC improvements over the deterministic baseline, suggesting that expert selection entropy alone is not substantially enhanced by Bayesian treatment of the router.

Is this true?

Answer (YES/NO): YES